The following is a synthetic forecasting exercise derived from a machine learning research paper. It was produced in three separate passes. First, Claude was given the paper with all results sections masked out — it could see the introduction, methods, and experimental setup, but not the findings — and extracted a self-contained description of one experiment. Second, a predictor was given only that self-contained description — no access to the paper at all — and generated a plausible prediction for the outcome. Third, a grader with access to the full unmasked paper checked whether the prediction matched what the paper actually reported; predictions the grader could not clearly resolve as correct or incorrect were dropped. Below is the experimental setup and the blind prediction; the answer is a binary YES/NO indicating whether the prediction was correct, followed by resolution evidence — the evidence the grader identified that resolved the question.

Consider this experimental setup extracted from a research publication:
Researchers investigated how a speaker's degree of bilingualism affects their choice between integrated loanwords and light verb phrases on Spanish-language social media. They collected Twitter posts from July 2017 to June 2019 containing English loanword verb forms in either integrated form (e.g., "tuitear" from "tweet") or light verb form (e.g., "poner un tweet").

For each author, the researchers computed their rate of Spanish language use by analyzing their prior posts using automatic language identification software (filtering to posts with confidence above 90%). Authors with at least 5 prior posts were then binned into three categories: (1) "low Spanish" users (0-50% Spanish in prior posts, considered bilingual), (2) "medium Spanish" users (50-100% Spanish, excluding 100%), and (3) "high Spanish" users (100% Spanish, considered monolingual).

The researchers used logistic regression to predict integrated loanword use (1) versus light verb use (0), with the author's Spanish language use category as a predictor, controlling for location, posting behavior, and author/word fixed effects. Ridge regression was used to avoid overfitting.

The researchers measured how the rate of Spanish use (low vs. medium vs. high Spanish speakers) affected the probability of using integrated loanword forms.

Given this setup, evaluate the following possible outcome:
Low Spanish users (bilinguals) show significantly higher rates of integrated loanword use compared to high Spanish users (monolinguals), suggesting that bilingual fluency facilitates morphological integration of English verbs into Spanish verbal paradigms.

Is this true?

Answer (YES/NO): NO